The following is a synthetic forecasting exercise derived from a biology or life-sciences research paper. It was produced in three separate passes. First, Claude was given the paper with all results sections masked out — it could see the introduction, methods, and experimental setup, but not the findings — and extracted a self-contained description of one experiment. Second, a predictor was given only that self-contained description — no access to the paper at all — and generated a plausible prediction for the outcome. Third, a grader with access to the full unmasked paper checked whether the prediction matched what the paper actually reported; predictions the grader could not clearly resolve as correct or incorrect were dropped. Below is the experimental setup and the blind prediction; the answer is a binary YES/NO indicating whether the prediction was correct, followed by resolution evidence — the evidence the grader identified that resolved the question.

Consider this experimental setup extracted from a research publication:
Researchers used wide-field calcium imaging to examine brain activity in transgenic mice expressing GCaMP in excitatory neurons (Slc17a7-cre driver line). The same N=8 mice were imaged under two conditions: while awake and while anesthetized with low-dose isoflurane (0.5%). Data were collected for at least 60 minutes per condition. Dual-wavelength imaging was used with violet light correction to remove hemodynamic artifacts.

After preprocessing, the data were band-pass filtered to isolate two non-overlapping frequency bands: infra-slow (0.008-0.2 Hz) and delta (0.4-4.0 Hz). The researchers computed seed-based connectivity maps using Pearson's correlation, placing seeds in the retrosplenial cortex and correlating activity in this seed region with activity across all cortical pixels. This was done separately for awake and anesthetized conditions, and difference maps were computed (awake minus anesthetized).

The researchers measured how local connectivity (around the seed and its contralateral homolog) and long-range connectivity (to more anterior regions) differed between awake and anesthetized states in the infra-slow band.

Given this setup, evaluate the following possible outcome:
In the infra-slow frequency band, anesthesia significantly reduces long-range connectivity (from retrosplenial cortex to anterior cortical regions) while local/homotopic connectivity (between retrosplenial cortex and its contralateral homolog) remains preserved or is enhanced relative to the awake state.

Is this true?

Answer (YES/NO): NO